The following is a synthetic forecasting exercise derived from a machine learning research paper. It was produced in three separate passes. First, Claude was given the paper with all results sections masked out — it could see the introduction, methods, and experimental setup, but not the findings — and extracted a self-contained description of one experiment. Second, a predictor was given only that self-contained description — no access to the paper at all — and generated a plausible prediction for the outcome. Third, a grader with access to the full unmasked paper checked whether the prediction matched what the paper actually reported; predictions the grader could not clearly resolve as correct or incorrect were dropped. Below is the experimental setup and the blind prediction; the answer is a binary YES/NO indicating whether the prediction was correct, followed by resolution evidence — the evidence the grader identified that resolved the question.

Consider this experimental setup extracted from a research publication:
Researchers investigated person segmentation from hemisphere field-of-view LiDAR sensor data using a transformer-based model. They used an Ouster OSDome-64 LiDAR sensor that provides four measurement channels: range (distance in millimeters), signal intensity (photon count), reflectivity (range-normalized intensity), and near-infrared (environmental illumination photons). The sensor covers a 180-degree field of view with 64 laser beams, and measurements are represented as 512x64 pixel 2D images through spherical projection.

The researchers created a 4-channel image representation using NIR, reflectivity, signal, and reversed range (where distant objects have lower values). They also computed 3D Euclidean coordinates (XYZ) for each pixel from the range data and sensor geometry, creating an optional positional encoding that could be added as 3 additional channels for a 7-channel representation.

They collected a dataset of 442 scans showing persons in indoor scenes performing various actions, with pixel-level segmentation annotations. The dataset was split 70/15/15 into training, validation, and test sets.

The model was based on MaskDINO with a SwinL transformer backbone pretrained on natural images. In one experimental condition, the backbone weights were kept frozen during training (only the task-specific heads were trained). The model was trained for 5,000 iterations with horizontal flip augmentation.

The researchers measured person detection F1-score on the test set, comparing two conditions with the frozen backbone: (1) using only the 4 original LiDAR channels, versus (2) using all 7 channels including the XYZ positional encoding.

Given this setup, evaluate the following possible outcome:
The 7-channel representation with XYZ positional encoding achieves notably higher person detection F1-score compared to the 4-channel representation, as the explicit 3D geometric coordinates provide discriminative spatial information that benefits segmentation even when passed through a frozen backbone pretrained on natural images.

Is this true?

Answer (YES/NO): NO